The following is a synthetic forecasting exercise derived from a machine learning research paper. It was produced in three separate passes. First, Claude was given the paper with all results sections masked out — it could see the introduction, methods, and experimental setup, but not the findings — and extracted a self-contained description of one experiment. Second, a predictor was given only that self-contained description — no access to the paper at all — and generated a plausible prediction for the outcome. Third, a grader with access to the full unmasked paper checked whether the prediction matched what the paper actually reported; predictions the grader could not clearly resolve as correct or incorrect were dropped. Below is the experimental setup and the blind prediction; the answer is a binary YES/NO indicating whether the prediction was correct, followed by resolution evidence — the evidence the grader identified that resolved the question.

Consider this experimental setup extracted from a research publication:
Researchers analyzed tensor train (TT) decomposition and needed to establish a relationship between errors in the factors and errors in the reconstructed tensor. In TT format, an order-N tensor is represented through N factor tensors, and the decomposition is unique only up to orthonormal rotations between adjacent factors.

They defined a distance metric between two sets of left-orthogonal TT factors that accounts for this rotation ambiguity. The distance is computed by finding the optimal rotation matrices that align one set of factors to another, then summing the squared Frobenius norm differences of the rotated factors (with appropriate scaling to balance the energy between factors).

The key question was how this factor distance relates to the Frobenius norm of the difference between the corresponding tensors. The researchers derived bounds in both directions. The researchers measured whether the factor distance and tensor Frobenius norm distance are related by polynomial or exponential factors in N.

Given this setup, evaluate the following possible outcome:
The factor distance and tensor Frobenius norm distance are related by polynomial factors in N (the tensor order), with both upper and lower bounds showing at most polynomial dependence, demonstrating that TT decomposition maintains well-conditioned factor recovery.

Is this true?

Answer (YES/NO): YES